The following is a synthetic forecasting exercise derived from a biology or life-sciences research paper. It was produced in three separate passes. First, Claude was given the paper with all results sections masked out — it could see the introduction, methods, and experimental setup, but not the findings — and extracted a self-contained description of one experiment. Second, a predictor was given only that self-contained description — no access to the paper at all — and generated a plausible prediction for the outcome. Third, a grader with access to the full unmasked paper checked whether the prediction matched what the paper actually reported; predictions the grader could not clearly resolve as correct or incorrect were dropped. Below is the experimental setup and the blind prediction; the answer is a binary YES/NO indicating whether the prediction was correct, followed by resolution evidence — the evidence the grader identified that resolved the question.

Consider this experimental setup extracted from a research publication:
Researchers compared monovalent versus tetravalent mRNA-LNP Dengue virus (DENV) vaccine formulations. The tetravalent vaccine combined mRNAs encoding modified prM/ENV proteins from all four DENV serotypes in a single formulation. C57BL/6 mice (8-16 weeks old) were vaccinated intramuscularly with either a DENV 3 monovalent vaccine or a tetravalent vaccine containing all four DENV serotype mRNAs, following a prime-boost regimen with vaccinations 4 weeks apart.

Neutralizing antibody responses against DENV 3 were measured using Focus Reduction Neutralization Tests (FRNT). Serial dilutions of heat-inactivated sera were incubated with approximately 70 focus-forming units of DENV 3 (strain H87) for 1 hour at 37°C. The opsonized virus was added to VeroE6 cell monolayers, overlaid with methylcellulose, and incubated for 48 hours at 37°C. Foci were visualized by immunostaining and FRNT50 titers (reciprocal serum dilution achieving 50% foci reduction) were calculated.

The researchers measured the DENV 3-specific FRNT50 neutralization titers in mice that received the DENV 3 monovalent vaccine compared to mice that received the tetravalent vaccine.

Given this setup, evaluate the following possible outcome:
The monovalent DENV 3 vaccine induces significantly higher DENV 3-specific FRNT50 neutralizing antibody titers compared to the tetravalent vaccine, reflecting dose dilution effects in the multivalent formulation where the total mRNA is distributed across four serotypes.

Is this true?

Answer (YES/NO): NO